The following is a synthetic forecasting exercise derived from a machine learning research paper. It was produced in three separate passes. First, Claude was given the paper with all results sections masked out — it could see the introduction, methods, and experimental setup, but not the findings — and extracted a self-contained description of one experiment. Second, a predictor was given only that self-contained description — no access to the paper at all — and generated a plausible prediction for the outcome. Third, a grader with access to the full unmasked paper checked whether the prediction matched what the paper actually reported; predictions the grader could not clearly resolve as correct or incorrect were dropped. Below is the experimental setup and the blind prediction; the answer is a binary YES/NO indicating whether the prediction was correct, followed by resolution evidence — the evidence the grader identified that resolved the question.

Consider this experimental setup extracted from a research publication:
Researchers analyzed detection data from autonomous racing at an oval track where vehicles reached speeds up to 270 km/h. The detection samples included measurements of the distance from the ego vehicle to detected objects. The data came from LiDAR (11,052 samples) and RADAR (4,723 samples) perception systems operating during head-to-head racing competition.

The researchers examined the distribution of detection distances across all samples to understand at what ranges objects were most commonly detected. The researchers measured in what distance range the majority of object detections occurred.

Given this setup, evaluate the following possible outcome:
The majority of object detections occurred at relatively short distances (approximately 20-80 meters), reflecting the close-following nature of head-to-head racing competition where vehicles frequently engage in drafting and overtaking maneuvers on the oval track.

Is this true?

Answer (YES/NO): NO